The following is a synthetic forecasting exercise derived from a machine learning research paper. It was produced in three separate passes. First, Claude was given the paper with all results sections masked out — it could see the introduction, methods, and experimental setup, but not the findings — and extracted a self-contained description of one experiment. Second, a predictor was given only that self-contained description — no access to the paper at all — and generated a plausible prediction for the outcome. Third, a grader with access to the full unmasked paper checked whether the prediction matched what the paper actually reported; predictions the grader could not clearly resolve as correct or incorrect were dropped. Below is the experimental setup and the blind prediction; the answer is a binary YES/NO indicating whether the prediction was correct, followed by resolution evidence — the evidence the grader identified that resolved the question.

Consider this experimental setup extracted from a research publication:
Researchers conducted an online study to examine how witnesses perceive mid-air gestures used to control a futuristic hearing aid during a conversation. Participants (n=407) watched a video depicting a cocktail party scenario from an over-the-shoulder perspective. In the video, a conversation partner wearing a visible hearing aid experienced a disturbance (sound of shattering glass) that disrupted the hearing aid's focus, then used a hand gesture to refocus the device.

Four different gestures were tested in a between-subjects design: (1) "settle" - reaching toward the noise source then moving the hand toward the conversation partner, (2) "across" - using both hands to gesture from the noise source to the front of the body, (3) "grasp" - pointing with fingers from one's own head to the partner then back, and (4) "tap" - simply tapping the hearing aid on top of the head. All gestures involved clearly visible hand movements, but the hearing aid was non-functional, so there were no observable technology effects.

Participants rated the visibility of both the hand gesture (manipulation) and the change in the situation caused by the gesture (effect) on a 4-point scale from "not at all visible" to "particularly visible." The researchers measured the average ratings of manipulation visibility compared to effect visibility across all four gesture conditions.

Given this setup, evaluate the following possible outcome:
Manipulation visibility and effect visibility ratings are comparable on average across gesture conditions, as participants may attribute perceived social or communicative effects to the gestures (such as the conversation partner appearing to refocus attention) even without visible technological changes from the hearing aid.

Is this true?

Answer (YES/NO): NO